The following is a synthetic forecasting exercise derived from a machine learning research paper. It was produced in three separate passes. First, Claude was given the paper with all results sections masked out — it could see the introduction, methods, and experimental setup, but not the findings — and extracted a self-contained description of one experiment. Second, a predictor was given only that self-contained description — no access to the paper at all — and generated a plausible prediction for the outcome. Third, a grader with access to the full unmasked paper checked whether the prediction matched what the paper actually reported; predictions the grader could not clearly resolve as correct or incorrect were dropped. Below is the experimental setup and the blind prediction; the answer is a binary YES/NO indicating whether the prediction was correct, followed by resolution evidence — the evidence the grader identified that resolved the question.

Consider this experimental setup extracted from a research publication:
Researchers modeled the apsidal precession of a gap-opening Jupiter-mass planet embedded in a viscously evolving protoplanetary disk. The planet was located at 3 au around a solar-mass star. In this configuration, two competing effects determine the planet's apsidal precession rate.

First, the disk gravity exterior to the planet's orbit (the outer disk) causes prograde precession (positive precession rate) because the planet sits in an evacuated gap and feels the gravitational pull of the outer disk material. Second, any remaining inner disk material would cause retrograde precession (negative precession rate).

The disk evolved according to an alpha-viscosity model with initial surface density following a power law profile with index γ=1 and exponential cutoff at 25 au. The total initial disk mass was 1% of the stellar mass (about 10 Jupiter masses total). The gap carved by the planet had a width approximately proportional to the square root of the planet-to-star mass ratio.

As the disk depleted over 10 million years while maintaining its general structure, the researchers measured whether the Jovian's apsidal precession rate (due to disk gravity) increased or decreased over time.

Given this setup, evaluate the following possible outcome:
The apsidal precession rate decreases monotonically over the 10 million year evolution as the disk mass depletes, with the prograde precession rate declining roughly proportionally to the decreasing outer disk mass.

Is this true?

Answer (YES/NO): YES